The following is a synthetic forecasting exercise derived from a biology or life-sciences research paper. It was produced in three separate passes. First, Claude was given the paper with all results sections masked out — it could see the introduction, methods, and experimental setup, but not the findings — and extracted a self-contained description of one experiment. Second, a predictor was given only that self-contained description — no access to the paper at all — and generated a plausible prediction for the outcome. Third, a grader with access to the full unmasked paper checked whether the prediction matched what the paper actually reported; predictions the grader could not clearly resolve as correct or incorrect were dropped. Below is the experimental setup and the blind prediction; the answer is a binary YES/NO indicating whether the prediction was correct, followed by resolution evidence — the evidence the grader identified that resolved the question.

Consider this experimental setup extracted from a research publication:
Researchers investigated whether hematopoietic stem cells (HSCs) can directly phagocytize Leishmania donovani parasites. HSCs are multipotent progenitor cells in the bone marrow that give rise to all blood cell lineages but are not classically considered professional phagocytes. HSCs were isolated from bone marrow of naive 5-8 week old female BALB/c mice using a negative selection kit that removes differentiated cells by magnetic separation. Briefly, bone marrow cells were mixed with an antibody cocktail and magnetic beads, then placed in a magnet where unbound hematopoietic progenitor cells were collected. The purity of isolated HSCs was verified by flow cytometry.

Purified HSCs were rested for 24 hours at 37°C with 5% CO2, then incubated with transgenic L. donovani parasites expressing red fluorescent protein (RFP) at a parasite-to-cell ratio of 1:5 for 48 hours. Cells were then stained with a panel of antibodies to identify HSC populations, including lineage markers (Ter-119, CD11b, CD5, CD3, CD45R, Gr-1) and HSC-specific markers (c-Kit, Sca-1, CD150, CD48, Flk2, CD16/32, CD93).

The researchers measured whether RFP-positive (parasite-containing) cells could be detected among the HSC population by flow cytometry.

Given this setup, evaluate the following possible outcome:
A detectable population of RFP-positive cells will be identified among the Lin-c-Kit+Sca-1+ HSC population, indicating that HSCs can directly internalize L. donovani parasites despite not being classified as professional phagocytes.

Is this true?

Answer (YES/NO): YES